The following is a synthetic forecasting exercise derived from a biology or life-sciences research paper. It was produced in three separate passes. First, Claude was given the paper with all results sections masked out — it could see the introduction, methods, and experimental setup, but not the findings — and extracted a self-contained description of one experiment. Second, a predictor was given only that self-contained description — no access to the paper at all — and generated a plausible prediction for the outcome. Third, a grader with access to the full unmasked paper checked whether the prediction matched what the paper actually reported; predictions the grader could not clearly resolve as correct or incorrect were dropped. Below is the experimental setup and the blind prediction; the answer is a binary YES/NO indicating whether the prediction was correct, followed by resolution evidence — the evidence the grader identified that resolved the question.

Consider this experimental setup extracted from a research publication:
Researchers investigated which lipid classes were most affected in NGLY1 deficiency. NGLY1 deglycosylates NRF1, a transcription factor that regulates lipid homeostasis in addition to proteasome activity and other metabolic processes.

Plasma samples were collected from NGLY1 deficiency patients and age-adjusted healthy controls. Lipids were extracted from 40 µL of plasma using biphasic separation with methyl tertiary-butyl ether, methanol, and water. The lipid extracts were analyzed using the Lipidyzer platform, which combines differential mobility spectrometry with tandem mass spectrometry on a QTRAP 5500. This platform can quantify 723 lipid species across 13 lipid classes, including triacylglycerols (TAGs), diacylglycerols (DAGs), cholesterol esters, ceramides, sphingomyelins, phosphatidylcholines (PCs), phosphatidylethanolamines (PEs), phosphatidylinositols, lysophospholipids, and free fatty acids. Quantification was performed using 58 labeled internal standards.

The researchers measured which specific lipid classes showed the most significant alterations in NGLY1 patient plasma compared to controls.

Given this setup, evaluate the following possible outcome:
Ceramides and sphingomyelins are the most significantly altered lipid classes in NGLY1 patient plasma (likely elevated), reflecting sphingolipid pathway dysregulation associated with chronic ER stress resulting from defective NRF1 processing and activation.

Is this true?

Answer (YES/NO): NO